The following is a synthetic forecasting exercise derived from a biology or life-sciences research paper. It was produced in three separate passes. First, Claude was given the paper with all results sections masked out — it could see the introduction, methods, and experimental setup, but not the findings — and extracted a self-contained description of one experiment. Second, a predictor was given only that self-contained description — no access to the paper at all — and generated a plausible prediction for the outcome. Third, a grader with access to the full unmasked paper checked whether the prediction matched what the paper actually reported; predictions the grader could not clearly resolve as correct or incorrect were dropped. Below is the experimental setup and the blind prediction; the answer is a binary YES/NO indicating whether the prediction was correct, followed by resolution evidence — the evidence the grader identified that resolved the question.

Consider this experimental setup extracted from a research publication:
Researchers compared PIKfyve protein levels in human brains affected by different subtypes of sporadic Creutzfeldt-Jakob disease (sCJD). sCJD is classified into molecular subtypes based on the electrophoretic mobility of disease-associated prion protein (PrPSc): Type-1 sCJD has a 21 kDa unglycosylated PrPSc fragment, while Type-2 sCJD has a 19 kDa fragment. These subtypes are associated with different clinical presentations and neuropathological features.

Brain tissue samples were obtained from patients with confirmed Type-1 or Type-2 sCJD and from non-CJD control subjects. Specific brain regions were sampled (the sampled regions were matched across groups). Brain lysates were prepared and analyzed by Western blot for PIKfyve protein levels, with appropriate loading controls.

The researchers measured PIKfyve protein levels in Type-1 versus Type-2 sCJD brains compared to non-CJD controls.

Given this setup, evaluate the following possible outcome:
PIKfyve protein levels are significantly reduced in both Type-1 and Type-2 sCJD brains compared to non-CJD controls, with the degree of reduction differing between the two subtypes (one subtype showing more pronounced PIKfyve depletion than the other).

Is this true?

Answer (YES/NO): YES